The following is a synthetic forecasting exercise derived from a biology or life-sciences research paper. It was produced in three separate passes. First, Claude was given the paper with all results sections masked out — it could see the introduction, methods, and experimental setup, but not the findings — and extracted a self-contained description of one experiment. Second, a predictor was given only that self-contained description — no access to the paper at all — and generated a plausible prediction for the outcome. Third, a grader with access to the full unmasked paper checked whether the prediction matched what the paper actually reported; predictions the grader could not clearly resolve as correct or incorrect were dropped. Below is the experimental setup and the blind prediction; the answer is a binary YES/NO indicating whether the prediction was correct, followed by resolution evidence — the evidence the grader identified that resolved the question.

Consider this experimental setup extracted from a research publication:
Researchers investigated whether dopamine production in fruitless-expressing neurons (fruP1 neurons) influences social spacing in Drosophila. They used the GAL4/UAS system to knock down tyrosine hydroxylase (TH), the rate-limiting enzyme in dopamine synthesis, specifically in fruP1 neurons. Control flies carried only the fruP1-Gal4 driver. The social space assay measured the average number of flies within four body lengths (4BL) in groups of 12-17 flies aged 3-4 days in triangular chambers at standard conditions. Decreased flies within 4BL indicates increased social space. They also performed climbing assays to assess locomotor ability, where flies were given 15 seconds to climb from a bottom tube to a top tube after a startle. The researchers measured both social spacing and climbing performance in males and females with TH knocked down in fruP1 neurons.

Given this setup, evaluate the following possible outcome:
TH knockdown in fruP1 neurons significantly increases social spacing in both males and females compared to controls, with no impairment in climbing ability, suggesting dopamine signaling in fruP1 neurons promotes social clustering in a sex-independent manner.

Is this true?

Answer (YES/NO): NO